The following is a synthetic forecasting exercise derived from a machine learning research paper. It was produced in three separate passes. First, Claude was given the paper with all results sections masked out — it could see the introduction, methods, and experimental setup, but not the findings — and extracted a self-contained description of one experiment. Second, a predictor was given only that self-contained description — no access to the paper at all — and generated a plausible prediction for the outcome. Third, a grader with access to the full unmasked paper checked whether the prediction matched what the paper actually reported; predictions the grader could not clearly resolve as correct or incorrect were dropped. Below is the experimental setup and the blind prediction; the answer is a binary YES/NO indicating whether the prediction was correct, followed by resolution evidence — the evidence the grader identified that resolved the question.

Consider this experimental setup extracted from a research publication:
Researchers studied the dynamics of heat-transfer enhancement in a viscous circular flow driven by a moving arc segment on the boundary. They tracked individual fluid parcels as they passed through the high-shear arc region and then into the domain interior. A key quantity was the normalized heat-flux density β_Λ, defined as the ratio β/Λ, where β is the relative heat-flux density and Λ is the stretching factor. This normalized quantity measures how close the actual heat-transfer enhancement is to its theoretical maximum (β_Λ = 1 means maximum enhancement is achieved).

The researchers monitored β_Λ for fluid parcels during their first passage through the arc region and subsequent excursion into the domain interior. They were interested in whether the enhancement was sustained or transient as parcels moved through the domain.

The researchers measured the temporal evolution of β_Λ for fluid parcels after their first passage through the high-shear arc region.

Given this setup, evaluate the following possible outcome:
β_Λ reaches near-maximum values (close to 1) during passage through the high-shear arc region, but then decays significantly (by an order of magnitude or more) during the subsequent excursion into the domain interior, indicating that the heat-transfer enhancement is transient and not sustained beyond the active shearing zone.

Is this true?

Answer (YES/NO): YES